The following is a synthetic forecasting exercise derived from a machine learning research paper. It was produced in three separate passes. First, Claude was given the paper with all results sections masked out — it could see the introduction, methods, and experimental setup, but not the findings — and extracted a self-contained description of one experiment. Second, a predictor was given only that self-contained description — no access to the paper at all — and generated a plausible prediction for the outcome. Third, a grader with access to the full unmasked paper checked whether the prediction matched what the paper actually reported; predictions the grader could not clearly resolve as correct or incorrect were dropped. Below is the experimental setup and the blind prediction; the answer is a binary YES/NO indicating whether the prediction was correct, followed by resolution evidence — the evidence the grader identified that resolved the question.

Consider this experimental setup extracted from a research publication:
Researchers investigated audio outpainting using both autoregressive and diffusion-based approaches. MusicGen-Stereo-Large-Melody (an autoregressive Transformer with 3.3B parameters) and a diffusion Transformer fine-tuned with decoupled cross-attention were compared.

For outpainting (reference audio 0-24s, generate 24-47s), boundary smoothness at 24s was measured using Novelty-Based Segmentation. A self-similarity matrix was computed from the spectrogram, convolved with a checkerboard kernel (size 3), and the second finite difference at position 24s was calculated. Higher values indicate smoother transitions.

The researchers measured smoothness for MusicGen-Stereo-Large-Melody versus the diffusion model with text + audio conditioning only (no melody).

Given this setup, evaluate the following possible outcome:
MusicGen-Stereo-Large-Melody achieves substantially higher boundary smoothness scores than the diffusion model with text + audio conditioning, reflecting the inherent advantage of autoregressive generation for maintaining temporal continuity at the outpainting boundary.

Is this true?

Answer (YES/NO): NO